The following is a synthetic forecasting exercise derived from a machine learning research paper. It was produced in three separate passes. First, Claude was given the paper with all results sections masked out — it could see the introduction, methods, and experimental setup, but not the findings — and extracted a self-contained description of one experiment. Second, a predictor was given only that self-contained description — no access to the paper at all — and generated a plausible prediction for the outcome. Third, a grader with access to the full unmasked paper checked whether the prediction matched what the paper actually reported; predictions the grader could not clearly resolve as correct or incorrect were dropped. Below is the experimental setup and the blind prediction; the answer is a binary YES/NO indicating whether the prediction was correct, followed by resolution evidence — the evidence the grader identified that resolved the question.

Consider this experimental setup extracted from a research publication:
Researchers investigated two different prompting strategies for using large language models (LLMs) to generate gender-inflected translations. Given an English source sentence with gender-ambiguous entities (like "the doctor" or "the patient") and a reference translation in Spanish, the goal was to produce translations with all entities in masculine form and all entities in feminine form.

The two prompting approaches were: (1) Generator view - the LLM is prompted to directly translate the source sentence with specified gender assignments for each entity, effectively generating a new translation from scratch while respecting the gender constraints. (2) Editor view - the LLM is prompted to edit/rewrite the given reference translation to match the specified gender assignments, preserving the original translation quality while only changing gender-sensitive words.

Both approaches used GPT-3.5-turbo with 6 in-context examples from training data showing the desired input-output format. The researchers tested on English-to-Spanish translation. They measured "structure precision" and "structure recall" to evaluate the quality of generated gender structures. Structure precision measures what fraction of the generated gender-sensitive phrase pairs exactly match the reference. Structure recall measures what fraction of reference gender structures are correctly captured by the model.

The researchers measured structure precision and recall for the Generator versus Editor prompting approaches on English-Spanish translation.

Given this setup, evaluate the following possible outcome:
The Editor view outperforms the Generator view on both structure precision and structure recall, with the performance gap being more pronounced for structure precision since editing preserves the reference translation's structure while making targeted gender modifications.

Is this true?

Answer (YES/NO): NO